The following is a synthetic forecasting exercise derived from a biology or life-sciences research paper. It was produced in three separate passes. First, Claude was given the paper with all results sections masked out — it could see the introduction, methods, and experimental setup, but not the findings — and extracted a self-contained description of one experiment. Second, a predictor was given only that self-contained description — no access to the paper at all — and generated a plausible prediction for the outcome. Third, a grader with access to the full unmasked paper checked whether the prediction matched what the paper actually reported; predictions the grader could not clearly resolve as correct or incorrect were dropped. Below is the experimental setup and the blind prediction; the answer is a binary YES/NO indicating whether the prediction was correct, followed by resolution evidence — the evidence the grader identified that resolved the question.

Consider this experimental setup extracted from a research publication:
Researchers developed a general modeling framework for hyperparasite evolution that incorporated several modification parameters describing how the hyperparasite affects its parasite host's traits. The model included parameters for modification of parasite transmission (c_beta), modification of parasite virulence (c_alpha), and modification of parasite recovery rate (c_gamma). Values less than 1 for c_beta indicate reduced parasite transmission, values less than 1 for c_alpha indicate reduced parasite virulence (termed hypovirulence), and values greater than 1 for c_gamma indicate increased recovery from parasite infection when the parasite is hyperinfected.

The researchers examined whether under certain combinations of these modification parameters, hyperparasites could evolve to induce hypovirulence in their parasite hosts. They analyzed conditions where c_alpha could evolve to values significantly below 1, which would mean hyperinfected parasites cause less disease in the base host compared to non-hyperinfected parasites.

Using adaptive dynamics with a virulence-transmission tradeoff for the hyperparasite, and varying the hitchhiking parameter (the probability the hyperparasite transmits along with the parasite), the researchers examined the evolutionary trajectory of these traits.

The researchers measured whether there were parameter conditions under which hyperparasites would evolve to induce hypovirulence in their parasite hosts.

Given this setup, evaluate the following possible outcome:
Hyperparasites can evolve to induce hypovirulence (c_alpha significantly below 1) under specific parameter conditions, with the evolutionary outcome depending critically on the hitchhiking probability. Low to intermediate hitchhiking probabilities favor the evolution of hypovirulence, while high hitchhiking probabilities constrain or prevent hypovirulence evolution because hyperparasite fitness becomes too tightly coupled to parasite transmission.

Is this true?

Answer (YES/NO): YES